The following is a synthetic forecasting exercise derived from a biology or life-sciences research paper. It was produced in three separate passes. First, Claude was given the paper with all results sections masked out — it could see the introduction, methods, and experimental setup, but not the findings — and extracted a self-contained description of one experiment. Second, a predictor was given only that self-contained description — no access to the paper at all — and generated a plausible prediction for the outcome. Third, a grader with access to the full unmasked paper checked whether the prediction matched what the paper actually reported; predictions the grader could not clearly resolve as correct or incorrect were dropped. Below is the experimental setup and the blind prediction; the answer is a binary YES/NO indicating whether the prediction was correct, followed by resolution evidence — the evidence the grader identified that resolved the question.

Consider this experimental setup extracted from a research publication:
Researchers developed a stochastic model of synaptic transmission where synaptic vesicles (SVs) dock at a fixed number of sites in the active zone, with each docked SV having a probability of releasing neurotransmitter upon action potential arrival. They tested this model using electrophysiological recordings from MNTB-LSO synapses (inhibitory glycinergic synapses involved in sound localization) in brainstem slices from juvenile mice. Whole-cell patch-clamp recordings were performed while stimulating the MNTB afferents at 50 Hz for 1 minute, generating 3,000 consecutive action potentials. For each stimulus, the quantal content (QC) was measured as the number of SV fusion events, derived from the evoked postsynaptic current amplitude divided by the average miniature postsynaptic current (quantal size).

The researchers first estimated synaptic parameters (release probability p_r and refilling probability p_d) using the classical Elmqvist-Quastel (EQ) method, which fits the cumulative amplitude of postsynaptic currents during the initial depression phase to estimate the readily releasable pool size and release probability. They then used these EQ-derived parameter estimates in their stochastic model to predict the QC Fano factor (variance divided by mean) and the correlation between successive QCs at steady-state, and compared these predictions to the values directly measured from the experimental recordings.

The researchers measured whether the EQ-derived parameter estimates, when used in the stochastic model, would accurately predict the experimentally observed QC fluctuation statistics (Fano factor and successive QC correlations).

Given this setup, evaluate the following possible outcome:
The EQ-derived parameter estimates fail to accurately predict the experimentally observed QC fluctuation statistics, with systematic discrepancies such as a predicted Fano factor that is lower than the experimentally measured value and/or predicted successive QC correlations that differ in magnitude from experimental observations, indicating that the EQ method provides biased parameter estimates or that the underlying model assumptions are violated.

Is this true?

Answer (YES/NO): NO